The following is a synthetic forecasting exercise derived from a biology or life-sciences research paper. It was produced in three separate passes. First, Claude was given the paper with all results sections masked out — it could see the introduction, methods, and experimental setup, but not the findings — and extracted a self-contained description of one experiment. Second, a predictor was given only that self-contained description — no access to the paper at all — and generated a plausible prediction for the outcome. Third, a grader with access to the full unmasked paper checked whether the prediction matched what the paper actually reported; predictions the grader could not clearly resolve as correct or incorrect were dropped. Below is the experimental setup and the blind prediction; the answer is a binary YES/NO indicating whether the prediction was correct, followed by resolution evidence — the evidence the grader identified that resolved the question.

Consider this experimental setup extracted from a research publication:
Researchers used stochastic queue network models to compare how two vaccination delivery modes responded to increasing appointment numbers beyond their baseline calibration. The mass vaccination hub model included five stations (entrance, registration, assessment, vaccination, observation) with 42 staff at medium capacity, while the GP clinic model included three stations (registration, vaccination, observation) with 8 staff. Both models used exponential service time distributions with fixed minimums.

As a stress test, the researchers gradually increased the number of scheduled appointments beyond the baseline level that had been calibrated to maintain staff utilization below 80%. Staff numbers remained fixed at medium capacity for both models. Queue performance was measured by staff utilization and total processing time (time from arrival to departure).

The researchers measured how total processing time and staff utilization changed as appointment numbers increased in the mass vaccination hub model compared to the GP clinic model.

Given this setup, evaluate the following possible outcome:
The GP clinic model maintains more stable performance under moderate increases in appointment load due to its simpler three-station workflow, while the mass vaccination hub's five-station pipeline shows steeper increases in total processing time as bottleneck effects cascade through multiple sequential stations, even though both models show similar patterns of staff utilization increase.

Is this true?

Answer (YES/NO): NO